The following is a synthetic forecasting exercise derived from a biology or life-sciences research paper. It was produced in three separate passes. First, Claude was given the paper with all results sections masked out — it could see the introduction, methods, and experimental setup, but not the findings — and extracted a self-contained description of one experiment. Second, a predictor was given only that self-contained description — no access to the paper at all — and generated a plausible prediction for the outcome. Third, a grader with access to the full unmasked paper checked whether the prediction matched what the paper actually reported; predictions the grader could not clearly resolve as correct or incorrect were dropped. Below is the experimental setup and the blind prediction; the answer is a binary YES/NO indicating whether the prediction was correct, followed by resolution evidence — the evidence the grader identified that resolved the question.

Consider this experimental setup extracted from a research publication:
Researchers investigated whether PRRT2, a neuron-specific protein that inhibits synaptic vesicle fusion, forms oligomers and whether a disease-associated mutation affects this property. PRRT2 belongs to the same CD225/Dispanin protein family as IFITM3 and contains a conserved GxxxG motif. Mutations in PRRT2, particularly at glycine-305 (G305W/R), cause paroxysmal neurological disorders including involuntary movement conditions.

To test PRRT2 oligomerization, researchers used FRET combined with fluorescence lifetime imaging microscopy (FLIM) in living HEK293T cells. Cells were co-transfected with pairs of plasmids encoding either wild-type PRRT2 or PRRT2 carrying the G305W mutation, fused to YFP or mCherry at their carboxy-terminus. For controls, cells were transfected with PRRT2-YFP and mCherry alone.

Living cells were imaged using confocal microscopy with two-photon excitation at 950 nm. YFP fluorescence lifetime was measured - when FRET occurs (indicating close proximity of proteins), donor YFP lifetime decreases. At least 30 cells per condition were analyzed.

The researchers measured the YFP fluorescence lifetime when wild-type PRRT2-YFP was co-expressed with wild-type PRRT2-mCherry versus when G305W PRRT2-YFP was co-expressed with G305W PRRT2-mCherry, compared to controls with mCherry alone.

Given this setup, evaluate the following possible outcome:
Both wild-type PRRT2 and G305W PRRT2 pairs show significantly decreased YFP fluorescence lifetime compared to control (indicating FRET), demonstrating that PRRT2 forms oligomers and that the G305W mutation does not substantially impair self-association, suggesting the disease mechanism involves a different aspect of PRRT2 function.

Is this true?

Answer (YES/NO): NO